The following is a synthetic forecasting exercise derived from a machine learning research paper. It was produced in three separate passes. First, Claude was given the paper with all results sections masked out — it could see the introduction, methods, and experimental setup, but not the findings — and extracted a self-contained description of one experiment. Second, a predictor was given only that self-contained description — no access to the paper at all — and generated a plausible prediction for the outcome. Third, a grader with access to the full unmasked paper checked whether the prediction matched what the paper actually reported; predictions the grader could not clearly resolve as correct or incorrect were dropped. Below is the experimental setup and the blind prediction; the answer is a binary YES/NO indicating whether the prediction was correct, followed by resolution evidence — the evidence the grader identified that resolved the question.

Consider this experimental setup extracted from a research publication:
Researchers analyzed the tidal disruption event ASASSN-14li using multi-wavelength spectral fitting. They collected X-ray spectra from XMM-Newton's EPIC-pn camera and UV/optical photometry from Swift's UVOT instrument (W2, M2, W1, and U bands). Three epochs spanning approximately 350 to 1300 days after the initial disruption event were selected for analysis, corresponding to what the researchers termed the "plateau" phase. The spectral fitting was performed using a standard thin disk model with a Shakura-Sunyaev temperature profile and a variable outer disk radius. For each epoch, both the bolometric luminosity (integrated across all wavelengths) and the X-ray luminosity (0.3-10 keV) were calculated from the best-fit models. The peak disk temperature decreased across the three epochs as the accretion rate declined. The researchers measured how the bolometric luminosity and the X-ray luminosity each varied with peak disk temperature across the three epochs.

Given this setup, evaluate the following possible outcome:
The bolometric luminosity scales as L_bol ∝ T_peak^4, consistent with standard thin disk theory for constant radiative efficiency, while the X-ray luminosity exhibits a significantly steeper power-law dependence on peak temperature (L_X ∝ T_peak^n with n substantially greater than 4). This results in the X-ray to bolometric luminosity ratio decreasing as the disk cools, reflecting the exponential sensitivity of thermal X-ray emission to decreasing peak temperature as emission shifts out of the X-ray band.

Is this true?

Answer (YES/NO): YES